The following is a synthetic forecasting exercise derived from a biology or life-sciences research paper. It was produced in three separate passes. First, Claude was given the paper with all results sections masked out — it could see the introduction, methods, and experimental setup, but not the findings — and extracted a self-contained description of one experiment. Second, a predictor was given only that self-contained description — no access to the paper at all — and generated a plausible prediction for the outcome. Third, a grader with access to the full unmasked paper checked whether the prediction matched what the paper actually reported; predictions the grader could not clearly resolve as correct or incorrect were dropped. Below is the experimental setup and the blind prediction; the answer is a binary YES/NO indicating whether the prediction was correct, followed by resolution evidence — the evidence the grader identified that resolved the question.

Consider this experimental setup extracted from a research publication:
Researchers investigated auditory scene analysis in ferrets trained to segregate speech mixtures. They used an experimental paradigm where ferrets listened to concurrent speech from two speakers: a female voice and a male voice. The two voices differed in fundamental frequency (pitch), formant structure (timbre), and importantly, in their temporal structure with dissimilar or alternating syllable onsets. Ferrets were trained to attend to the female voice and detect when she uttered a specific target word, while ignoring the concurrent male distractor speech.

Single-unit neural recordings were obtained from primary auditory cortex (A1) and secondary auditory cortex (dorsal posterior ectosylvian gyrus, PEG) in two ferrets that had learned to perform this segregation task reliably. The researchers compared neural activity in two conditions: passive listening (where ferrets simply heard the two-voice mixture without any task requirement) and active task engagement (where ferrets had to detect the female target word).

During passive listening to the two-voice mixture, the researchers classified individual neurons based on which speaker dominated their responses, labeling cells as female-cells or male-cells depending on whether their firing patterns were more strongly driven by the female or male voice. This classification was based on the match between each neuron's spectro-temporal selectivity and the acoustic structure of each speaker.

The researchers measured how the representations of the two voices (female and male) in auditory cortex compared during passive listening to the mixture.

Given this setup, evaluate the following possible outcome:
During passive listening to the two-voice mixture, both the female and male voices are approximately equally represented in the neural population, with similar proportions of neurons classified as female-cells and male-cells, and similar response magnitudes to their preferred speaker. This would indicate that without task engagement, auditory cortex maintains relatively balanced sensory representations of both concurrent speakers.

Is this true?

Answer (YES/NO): YES